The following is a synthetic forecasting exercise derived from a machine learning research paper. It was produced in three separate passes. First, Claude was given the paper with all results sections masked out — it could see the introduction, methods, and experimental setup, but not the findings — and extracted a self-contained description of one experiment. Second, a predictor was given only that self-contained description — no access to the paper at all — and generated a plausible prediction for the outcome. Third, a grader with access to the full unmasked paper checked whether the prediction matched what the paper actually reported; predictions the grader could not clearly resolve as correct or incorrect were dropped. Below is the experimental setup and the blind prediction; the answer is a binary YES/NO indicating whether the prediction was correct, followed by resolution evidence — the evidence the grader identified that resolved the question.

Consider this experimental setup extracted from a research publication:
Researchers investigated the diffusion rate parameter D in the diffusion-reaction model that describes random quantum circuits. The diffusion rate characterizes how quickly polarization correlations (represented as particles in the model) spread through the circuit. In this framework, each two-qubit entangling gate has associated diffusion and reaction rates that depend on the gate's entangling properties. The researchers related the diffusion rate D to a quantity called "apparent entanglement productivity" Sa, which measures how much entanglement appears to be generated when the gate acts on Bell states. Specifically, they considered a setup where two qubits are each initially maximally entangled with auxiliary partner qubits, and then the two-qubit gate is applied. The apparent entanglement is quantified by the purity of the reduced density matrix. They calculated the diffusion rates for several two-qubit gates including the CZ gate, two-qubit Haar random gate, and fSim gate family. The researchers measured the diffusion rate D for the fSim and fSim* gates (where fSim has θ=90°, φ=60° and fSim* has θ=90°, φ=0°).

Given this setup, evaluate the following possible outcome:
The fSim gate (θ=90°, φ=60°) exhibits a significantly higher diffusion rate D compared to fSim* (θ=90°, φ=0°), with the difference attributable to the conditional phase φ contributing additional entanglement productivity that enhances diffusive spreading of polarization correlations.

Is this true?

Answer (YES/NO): NO